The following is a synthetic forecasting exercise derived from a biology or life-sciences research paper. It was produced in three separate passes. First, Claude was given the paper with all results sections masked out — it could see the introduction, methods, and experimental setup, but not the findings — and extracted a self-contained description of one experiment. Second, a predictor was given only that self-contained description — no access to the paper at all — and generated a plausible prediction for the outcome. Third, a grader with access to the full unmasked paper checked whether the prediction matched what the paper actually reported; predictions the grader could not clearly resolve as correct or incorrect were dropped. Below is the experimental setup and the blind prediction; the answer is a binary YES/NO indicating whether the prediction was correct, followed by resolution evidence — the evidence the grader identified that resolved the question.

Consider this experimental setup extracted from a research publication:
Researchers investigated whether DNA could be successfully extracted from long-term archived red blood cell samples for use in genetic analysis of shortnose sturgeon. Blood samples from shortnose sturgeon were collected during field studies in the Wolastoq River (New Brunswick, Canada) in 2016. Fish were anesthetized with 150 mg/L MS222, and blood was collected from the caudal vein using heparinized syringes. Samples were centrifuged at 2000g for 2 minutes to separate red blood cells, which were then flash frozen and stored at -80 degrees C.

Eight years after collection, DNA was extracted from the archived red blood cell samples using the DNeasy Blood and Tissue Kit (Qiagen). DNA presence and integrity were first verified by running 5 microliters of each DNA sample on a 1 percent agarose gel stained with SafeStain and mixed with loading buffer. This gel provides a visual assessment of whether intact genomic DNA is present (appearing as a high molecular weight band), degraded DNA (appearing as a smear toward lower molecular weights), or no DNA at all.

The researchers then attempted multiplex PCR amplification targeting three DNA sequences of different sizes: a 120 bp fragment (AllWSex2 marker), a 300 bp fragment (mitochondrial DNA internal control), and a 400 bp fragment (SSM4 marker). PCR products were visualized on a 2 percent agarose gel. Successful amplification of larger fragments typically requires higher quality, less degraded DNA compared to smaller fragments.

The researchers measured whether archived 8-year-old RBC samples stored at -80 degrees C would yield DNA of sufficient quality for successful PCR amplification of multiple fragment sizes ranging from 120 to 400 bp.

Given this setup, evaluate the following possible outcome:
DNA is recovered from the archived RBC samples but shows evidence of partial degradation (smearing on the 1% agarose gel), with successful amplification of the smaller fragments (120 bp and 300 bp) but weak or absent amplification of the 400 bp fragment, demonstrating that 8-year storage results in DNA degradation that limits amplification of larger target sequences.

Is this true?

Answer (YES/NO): NO